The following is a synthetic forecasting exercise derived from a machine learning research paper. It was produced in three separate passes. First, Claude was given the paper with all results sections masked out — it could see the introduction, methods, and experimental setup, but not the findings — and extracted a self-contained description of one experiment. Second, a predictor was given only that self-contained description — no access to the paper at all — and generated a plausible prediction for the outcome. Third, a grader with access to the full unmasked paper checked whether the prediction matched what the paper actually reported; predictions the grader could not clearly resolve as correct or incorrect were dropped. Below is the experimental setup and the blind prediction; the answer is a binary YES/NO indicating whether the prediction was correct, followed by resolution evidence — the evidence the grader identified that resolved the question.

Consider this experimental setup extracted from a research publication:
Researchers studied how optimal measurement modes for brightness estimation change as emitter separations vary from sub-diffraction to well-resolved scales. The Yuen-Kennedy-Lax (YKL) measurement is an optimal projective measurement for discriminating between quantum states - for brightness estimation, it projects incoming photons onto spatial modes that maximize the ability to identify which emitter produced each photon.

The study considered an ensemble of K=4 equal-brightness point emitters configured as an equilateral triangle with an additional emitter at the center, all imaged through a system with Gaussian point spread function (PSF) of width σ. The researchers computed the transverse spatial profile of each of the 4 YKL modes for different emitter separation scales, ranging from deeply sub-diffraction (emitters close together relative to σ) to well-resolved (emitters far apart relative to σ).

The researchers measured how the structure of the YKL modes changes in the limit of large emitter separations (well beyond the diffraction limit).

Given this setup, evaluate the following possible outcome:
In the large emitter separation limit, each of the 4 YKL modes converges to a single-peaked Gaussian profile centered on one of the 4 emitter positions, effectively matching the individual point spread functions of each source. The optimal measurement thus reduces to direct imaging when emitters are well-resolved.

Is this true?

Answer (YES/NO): NO